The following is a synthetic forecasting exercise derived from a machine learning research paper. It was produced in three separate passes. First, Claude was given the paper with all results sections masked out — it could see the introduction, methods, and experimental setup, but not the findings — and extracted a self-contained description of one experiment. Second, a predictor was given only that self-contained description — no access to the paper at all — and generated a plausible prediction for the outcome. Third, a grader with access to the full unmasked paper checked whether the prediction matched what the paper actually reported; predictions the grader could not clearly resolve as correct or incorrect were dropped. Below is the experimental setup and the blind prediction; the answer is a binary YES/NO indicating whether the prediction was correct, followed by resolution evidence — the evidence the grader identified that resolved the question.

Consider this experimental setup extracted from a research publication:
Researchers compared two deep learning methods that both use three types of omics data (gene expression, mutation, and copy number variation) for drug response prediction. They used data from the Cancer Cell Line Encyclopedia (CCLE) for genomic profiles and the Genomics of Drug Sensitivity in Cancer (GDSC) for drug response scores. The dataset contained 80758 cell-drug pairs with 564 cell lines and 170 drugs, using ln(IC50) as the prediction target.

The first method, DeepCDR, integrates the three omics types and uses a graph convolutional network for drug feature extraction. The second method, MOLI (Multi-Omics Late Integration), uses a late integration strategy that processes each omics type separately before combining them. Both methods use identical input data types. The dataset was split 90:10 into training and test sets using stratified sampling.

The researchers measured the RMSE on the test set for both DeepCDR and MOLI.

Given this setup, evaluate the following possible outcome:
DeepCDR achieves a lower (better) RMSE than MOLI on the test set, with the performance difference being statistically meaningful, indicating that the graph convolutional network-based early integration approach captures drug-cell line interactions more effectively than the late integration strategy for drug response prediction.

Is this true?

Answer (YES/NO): NO